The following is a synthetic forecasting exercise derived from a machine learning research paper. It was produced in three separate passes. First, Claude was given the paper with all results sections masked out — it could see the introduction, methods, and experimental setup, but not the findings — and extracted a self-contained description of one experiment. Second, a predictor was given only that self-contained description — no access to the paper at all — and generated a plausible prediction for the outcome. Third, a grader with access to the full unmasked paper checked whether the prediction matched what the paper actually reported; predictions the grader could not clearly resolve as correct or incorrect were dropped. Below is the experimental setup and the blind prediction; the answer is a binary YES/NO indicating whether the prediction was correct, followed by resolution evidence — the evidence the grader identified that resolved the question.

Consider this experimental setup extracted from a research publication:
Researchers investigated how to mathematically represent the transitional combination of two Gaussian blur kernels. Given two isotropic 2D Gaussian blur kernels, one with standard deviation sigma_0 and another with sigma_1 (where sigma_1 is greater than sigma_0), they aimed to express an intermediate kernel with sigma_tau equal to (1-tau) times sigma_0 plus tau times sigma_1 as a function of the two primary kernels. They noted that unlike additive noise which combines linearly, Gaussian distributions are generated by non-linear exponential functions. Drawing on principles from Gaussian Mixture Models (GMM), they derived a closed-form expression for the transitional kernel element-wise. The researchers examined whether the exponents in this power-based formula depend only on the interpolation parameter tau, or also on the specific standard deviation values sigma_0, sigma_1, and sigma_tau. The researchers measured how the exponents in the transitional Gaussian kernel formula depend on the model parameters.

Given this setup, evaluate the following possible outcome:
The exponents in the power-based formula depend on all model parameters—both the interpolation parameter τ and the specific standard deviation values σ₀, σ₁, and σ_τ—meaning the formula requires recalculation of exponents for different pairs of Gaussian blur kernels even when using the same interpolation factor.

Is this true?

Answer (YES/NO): YES